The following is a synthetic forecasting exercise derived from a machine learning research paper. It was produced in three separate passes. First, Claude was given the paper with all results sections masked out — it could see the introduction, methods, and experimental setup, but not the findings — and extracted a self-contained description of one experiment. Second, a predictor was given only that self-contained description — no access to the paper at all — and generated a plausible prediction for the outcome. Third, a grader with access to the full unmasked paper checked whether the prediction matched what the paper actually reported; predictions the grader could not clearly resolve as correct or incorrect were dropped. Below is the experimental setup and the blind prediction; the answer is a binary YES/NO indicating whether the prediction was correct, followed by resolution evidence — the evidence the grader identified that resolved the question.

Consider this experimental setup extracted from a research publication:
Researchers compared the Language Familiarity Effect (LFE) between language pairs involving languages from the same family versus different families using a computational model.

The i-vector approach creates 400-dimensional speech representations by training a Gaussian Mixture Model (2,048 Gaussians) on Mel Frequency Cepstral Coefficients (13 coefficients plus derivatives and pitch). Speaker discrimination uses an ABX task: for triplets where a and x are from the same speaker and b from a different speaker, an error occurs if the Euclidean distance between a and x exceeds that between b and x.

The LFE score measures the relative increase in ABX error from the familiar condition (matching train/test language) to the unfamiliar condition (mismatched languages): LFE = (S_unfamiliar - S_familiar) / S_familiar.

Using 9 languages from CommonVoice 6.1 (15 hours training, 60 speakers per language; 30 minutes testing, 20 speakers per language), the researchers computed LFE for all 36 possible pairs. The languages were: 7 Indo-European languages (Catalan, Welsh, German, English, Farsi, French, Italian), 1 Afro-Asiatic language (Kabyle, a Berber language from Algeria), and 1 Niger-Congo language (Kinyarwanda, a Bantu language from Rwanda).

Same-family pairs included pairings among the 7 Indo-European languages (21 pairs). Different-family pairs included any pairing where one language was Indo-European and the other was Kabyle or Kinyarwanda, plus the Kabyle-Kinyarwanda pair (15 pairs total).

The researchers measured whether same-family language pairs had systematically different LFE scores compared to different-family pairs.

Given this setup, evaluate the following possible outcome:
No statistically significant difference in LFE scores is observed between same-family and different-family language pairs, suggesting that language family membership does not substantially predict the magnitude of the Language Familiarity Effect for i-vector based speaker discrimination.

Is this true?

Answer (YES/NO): NO